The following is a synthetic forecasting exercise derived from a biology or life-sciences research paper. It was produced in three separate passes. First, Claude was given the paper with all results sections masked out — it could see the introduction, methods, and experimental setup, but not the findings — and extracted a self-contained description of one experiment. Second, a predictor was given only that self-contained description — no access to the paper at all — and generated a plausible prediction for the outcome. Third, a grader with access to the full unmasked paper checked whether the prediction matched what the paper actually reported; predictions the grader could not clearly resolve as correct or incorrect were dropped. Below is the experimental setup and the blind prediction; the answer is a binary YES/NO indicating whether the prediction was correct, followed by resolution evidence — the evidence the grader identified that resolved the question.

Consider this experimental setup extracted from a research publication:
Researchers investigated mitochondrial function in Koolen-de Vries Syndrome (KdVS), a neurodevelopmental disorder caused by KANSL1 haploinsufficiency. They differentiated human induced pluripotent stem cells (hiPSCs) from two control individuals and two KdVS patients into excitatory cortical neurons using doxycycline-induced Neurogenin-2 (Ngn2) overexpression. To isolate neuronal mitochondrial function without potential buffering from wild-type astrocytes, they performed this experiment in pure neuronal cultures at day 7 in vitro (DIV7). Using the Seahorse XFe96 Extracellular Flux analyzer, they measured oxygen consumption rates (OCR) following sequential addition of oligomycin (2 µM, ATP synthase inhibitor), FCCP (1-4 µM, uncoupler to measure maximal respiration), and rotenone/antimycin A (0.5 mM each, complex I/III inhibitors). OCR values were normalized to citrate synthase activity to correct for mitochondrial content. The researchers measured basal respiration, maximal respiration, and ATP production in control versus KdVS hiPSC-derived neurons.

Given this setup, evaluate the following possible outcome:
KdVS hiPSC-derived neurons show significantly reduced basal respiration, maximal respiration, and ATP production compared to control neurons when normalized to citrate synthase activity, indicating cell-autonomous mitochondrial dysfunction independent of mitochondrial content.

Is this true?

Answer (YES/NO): YES